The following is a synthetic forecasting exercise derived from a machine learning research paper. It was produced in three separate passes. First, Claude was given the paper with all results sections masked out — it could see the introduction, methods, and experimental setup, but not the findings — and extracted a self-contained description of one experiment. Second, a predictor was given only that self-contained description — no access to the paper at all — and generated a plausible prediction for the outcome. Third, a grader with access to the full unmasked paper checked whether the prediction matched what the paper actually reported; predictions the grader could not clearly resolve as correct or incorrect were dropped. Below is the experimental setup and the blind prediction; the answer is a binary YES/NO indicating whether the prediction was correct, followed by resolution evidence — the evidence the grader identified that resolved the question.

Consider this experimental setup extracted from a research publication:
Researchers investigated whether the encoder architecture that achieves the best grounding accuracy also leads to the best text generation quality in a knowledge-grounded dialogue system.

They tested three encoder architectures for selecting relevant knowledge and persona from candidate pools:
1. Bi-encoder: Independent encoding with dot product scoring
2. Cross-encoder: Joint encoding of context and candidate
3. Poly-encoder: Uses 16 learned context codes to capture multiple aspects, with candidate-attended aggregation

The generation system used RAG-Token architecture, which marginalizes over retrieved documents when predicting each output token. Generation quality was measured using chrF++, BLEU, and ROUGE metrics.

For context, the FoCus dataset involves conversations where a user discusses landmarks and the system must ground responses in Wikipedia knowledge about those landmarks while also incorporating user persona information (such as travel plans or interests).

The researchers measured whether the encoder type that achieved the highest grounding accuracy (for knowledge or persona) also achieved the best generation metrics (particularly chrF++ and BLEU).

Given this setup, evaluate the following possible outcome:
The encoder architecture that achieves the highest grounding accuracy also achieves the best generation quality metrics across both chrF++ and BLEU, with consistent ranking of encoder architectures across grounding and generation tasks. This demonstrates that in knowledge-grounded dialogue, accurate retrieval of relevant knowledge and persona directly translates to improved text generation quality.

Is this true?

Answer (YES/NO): NO